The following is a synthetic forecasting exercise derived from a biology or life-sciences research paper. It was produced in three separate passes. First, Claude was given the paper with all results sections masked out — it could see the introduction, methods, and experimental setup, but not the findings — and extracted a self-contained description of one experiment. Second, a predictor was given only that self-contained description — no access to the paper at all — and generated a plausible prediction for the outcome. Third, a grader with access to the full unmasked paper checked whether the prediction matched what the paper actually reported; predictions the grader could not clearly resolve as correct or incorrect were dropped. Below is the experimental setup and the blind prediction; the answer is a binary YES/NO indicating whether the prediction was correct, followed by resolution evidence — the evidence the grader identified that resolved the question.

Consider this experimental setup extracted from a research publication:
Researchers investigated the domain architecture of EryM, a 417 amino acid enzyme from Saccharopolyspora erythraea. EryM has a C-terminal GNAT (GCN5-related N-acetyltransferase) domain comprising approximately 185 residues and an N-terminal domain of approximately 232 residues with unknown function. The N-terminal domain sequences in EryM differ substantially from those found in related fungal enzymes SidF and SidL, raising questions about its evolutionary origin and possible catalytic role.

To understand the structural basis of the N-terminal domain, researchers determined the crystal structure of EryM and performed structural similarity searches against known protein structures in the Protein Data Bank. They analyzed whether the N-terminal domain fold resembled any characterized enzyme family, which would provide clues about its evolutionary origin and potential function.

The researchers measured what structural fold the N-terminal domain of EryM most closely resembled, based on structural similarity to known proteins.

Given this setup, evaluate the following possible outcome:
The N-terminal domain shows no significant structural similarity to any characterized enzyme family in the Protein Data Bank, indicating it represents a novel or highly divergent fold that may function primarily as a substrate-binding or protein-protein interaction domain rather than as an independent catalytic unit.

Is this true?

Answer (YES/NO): NO